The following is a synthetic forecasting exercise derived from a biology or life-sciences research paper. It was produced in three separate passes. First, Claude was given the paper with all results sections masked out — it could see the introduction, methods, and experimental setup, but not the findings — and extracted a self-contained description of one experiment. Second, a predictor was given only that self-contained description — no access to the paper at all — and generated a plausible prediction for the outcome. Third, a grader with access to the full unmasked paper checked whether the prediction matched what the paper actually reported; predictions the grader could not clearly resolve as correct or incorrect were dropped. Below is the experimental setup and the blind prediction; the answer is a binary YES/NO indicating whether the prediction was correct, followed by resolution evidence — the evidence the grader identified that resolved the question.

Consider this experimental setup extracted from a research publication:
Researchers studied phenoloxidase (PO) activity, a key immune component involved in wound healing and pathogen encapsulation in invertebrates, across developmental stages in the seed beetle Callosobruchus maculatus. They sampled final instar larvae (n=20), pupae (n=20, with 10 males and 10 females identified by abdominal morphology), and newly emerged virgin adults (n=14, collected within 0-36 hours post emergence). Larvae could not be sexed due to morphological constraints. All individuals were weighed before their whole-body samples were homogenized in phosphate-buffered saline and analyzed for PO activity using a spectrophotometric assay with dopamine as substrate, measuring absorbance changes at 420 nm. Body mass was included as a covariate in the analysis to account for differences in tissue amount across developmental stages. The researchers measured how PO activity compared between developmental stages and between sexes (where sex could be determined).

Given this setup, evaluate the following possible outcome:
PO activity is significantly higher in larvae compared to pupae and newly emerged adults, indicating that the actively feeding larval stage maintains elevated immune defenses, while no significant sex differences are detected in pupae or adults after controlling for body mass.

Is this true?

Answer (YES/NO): NO